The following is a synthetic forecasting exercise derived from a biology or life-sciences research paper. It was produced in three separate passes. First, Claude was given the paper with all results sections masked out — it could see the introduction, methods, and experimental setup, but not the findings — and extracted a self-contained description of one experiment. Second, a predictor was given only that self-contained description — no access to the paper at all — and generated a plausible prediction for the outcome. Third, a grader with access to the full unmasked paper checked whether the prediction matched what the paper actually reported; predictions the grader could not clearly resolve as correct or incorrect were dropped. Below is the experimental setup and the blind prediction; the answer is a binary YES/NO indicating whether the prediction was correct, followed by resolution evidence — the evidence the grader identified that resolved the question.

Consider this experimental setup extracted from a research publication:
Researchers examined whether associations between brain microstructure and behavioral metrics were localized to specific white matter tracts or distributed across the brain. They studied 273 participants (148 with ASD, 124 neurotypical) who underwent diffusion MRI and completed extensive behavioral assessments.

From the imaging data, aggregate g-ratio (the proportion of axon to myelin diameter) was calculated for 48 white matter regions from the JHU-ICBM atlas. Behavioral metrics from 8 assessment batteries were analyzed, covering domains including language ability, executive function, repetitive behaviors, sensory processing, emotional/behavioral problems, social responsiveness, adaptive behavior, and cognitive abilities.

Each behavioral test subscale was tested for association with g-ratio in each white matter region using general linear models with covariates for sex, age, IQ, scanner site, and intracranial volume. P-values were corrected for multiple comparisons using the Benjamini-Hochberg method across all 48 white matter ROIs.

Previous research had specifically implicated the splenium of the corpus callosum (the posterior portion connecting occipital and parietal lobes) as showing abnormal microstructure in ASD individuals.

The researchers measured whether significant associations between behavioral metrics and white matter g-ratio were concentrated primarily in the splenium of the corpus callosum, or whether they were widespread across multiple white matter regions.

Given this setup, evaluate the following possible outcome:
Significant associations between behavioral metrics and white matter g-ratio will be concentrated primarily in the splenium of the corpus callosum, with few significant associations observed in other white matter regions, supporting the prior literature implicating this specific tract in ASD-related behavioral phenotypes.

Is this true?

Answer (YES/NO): NO